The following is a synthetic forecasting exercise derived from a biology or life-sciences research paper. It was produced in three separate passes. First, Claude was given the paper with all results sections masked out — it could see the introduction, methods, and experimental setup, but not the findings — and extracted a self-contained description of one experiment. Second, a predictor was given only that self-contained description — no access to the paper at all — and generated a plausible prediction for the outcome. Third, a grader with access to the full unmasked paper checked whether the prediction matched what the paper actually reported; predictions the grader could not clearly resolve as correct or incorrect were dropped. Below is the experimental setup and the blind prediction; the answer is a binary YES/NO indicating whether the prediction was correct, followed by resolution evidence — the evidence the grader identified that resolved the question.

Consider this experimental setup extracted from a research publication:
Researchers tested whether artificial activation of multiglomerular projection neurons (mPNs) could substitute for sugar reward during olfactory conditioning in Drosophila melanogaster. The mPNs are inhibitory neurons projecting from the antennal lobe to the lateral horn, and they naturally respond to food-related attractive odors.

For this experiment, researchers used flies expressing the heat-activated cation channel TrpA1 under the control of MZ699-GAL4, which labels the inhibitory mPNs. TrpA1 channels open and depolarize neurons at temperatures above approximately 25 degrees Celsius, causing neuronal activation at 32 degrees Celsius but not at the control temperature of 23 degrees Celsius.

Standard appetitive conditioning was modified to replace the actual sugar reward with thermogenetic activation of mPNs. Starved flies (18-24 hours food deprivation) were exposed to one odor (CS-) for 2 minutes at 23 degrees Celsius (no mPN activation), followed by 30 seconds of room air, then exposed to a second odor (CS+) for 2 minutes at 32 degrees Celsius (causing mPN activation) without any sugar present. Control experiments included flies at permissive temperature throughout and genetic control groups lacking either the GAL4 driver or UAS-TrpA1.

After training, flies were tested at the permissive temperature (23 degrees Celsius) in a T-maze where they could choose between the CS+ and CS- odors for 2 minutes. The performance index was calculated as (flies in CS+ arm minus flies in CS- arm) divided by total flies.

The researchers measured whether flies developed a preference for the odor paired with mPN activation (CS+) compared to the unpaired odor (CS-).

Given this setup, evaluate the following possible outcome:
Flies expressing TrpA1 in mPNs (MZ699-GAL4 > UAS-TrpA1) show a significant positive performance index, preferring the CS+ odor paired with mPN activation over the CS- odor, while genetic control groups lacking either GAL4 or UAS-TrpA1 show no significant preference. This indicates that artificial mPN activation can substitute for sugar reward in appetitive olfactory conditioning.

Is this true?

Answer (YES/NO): YES